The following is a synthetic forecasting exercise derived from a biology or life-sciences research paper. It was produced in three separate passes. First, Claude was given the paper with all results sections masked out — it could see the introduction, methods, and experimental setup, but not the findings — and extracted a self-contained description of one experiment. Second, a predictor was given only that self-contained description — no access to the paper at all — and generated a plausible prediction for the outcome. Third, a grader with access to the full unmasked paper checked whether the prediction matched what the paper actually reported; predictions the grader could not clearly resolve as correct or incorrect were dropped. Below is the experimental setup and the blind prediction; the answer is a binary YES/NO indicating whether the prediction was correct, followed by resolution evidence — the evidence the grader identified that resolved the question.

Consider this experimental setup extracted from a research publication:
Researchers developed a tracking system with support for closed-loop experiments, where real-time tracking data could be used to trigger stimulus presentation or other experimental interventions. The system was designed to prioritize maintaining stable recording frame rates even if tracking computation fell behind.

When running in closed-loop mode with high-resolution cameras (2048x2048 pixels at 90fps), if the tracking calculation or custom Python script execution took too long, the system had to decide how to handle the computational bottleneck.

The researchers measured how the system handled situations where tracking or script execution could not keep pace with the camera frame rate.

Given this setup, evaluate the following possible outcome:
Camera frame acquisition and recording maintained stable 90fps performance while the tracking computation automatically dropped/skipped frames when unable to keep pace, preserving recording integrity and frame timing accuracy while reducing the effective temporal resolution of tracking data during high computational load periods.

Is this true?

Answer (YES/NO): YES